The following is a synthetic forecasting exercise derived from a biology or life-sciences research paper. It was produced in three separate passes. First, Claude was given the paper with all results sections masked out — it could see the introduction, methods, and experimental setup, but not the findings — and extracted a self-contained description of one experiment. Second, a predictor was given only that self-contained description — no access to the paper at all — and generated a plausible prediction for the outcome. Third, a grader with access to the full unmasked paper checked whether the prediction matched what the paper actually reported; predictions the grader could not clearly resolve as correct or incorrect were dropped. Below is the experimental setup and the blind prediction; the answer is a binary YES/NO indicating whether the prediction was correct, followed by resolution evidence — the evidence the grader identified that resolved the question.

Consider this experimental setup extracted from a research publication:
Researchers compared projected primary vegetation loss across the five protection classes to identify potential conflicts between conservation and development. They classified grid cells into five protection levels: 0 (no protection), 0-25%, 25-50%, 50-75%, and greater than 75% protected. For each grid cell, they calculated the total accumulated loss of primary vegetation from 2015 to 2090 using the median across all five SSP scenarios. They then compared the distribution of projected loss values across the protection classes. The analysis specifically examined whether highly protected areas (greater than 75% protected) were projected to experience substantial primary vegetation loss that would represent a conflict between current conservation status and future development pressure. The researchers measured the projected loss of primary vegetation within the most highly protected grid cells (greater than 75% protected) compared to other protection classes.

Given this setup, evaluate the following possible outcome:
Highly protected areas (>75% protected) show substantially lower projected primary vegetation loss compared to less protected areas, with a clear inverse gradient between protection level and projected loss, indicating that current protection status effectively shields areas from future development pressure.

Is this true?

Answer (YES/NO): NO